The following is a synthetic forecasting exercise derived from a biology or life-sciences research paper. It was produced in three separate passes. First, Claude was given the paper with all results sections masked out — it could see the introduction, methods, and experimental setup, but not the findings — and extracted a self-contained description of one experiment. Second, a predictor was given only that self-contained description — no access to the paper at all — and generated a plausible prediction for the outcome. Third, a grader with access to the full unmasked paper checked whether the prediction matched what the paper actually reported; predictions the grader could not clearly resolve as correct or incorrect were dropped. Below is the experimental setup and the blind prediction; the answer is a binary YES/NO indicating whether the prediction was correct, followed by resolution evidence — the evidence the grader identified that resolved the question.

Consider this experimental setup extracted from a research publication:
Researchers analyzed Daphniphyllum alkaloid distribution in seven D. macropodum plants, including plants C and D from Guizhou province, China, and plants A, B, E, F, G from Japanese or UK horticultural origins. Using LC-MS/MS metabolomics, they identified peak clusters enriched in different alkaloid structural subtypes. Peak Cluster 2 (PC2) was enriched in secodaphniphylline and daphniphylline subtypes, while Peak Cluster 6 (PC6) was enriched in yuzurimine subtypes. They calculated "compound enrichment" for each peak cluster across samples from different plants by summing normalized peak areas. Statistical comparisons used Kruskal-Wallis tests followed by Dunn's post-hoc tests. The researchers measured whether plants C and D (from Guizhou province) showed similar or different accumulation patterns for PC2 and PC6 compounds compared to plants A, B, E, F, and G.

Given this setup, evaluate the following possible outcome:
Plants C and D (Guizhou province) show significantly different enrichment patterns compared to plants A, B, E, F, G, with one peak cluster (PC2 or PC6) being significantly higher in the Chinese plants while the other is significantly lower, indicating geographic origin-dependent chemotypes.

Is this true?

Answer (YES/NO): NO